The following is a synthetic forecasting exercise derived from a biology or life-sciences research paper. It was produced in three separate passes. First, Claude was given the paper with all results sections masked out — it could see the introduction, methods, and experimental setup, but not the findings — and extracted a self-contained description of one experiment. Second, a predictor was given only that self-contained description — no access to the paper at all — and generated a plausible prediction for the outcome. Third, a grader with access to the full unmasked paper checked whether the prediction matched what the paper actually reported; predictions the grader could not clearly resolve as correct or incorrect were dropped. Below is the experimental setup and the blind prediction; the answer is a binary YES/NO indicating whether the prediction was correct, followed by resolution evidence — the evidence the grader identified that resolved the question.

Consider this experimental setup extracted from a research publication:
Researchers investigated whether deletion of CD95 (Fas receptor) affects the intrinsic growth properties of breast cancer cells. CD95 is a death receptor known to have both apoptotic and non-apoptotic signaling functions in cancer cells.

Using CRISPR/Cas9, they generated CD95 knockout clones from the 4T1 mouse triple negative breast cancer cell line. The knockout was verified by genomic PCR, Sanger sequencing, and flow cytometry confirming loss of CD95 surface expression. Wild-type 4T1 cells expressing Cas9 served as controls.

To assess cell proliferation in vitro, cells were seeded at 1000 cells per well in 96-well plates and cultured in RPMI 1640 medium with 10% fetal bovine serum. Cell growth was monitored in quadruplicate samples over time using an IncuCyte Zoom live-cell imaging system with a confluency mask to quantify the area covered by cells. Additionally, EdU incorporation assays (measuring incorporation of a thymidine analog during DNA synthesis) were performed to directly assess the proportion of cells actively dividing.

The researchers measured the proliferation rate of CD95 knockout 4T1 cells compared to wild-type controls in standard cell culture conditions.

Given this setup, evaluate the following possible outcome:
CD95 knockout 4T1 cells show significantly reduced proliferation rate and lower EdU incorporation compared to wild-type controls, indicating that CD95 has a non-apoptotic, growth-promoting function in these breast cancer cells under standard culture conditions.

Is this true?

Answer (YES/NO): NO